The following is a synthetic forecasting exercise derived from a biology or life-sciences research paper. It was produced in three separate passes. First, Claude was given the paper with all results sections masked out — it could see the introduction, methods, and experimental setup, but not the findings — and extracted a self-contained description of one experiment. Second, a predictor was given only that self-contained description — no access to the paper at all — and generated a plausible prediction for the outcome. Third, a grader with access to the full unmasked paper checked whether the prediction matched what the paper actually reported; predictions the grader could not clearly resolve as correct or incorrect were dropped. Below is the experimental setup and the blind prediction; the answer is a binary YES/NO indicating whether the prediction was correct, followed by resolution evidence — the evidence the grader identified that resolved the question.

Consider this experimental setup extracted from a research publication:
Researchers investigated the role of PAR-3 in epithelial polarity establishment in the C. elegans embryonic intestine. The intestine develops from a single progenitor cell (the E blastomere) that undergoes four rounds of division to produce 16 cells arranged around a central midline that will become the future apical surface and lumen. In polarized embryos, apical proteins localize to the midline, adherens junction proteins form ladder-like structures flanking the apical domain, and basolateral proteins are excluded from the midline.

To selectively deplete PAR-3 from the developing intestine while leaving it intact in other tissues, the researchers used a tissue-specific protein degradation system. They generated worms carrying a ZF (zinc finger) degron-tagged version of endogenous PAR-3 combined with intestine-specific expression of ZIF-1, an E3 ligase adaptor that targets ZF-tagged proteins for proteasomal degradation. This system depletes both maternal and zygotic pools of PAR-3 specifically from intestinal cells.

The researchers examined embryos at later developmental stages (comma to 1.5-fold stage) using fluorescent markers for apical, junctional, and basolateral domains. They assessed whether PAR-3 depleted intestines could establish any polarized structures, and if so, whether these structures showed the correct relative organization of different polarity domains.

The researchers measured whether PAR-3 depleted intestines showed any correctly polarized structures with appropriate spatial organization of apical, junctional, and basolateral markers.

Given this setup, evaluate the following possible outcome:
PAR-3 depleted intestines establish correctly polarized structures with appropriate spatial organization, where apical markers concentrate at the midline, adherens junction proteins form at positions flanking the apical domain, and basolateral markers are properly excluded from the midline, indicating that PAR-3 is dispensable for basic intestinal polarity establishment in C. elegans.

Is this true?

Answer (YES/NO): NO